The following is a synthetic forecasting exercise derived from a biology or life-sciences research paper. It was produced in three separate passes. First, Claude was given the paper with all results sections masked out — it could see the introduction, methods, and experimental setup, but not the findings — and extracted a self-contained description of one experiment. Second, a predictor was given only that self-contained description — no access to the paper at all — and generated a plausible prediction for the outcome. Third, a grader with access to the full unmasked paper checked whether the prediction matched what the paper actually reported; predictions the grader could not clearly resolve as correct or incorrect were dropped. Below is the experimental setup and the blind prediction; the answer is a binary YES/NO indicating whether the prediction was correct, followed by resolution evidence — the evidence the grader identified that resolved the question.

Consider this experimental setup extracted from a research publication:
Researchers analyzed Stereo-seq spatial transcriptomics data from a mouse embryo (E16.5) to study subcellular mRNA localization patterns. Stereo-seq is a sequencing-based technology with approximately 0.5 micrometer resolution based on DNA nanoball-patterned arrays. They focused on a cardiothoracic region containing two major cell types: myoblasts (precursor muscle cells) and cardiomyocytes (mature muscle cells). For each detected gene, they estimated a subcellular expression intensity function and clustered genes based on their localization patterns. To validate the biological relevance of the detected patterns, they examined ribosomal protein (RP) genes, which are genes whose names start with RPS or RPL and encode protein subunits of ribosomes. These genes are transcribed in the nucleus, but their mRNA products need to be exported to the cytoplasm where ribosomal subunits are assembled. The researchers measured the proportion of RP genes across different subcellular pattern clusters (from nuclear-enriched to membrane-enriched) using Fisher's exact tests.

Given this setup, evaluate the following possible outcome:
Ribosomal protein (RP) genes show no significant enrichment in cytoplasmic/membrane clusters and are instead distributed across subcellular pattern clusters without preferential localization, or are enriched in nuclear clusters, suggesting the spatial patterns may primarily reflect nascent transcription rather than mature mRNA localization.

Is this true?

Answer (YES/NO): NO